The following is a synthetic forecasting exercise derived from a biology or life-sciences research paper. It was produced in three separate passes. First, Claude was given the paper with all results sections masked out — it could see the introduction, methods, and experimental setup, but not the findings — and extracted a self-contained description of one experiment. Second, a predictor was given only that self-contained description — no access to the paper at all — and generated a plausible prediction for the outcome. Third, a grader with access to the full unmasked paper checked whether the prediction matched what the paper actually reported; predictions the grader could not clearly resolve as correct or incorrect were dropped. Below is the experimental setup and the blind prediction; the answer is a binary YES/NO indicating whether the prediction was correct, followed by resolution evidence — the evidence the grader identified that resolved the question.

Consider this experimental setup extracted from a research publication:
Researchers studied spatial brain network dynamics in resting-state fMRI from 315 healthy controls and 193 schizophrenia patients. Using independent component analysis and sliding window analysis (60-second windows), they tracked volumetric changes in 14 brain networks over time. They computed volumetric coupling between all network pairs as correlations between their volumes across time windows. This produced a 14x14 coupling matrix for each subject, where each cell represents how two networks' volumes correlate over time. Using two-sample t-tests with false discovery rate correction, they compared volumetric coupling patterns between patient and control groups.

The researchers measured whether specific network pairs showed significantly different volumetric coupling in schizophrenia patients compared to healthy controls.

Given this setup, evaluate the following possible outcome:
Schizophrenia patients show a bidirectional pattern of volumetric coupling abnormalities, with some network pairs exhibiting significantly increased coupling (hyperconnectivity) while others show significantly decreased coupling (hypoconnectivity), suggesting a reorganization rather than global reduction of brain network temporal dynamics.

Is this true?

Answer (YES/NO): NO